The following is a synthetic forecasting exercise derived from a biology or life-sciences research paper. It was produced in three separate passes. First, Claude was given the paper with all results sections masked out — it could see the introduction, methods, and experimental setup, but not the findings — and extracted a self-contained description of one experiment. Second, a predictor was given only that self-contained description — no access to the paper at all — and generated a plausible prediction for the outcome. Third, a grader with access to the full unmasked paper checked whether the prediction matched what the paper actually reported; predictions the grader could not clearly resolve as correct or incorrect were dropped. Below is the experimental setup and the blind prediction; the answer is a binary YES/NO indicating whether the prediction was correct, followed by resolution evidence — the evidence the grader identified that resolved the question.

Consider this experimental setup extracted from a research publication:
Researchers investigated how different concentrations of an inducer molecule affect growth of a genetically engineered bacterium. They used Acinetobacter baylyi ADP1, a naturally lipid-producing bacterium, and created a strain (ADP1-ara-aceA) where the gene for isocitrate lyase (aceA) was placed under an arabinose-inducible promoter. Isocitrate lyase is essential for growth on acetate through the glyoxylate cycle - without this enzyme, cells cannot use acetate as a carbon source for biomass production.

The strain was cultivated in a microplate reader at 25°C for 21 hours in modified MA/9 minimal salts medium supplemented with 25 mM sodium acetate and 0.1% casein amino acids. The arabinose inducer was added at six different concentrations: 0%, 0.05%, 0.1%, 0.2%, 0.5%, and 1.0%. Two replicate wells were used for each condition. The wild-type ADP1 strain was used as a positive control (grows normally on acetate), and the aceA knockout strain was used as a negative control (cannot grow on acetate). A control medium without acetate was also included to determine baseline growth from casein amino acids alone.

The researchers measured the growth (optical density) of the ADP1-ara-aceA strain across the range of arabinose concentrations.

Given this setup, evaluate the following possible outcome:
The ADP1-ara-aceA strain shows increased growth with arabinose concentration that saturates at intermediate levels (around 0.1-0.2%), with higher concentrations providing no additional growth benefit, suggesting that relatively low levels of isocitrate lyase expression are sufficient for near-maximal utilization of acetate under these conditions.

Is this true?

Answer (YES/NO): NO